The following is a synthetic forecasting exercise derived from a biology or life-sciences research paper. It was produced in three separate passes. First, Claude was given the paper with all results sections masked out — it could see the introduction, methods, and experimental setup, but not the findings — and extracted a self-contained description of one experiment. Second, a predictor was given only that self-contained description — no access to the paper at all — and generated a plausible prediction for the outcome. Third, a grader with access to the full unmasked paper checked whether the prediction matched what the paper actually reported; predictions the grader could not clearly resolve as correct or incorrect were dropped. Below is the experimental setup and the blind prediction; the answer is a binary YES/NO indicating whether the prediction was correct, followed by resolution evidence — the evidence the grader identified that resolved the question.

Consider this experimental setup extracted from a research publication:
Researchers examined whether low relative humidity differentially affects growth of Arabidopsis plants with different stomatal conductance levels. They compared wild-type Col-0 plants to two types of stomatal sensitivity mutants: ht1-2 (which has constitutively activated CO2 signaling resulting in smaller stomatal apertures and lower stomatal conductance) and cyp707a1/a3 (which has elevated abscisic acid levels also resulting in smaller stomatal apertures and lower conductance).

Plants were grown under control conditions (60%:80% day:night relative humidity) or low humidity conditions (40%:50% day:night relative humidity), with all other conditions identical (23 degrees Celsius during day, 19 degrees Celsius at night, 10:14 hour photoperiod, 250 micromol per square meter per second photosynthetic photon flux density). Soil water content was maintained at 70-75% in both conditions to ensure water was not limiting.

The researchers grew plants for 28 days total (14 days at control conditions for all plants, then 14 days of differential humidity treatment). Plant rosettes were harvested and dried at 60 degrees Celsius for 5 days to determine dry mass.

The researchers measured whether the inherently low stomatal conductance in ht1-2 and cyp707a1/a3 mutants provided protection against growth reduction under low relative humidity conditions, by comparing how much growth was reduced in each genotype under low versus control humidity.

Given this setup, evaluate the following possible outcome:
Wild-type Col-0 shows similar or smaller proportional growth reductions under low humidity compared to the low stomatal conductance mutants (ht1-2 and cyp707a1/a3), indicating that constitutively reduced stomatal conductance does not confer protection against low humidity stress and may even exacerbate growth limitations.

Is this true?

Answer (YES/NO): YES